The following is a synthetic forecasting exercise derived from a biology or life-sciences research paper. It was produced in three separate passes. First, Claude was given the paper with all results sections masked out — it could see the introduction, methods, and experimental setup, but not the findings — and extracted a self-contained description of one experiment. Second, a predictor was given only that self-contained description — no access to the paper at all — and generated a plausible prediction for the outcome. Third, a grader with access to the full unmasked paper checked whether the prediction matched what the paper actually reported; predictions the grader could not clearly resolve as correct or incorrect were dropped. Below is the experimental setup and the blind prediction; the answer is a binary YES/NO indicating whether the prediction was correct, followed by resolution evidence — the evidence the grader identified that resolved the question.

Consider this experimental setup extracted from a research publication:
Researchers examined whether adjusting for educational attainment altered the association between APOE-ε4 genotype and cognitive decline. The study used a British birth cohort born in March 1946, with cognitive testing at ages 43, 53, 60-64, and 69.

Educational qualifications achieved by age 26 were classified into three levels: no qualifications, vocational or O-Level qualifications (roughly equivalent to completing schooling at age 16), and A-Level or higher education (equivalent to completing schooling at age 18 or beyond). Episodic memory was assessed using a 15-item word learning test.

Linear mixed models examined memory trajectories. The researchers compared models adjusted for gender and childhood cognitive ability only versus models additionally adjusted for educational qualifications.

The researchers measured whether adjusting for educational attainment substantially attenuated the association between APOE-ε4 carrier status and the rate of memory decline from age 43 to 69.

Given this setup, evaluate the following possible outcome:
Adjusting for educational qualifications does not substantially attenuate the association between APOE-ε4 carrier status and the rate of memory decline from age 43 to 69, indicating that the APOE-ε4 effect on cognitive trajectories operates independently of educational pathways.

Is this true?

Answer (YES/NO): YES